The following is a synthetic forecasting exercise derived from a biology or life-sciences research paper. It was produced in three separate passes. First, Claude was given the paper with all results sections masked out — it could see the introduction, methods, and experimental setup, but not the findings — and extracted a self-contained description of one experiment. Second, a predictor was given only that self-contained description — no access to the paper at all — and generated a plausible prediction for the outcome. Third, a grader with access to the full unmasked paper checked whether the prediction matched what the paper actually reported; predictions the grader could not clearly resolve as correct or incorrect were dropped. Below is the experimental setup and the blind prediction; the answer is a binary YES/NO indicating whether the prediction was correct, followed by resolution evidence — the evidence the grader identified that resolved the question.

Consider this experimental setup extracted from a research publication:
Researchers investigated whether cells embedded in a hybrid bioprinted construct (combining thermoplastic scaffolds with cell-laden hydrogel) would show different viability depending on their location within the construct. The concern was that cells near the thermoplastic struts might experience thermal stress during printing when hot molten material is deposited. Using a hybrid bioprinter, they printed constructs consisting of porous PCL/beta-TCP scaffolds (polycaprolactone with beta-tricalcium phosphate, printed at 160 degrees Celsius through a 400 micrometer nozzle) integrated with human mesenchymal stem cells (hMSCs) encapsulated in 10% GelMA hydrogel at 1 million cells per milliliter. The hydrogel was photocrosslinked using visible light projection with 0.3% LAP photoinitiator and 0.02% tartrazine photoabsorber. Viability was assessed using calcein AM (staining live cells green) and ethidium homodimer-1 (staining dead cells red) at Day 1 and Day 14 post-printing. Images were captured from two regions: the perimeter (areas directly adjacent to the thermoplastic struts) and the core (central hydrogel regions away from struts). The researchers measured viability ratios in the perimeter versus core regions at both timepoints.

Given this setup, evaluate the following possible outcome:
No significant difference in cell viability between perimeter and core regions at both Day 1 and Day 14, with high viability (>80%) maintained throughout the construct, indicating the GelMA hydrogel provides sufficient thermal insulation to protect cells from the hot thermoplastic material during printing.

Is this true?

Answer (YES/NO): NO